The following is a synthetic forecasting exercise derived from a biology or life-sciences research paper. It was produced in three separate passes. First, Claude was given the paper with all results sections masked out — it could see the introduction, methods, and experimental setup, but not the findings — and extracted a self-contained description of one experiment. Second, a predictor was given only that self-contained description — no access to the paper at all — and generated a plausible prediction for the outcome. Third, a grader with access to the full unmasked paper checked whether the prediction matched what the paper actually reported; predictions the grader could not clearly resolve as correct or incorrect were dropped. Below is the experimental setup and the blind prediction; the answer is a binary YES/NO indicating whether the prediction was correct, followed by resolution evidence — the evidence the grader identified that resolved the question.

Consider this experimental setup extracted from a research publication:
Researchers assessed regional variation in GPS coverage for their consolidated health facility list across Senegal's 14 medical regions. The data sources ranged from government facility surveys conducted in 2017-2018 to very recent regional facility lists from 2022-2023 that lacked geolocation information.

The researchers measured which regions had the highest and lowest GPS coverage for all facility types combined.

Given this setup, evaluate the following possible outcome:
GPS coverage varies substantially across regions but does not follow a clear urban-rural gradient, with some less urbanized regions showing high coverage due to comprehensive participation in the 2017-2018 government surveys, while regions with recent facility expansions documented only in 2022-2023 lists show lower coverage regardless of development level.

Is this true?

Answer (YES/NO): YES